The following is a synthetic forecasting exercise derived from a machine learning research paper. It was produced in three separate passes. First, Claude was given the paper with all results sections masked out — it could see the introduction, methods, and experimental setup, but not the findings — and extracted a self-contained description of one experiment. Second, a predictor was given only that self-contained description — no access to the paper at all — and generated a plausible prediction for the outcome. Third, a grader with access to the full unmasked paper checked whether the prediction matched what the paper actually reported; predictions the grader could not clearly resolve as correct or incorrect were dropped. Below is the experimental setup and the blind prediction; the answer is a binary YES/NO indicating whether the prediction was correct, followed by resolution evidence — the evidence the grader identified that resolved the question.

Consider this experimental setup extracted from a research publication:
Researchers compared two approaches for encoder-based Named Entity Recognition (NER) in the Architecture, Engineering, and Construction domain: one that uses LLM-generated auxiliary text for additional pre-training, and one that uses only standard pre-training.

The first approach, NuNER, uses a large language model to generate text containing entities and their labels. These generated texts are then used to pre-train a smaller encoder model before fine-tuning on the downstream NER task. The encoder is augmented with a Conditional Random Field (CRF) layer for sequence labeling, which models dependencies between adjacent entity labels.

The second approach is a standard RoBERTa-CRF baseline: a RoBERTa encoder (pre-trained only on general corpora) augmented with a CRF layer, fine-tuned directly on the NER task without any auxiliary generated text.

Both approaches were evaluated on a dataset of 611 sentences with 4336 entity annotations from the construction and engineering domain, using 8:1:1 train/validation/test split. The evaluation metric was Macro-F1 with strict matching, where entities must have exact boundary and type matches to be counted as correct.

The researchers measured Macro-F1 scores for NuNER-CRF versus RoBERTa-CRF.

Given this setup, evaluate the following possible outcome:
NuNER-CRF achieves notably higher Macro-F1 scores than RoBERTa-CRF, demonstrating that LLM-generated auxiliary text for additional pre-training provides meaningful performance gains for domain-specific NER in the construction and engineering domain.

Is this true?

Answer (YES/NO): NO